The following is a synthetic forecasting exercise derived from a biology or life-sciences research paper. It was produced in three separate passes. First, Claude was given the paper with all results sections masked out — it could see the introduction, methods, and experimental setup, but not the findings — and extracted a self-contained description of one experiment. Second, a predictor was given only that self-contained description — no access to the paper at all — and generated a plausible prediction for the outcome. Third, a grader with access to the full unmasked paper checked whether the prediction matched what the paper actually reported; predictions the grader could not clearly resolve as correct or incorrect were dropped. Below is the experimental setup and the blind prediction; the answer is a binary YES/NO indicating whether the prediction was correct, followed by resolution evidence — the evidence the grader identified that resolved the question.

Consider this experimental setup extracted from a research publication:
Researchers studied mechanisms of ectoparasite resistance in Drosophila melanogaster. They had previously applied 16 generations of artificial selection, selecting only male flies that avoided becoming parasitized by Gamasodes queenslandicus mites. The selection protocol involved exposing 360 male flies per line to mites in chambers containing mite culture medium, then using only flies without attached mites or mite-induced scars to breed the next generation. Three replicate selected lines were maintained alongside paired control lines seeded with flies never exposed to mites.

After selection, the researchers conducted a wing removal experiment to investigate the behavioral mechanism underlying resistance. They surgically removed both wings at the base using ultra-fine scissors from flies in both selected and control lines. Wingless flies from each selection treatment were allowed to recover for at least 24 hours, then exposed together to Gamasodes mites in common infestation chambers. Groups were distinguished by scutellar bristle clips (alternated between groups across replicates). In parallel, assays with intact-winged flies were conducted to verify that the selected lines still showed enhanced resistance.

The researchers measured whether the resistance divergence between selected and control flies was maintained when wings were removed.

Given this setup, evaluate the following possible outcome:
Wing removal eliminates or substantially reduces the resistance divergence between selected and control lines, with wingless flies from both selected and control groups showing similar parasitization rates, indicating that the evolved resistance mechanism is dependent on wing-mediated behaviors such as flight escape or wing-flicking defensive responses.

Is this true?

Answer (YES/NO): YES